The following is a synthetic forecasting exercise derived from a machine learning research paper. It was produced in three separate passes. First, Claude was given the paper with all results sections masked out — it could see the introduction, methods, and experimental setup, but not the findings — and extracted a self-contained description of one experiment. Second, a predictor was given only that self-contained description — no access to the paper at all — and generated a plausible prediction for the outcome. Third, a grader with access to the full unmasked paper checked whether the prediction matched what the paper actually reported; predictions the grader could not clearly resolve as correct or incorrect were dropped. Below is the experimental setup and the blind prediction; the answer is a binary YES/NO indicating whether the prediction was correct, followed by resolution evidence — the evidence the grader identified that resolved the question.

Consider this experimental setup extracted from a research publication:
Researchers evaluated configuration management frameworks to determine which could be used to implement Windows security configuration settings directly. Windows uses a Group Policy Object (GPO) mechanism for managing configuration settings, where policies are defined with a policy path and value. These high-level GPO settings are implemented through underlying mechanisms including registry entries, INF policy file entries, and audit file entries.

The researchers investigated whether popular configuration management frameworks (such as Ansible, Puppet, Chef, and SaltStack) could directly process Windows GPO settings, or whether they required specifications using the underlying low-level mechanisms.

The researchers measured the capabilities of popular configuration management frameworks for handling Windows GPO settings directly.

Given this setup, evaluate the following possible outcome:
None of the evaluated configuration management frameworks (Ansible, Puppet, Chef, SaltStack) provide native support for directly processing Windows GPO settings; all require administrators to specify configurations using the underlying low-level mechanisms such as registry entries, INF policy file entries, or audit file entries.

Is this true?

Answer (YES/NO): YES